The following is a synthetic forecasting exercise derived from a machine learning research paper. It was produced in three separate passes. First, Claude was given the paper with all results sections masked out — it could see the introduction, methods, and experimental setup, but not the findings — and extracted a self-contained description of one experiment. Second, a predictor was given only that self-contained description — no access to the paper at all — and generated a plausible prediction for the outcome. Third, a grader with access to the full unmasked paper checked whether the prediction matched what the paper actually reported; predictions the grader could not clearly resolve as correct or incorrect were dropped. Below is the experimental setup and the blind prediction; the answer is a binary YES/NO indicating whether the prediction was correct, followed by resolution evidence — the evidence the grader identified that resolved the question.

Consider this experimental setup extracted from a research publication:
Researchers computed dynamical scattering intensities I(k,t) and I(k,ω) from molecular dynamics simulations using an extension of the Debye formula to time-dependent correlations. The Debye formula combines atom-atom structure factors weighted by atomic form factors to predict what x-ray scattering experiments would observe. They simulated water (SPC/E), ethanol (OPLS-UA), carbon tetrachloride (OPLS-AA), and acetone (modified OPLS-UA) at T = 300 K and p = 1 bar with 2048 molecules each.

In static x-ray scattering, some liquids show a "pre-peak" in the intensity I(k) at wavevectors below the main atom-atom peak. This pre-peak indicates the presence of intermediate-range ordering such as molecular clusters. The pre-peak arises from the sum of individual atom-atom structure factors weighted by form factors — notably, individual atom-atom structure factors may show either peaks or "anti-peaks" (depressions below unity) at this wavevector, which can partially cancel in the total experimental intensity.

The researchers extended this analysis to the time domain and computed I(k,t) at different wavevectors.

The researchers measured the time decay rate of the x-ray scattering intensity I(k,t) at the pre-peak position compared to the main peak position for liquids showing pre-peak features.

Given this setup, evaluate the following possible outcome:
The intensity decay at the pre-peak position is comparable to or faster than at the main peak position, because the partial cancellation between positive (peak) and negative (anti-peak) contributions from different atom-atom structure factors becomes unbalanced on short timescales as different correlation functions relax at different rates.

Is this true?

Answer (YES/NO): NO